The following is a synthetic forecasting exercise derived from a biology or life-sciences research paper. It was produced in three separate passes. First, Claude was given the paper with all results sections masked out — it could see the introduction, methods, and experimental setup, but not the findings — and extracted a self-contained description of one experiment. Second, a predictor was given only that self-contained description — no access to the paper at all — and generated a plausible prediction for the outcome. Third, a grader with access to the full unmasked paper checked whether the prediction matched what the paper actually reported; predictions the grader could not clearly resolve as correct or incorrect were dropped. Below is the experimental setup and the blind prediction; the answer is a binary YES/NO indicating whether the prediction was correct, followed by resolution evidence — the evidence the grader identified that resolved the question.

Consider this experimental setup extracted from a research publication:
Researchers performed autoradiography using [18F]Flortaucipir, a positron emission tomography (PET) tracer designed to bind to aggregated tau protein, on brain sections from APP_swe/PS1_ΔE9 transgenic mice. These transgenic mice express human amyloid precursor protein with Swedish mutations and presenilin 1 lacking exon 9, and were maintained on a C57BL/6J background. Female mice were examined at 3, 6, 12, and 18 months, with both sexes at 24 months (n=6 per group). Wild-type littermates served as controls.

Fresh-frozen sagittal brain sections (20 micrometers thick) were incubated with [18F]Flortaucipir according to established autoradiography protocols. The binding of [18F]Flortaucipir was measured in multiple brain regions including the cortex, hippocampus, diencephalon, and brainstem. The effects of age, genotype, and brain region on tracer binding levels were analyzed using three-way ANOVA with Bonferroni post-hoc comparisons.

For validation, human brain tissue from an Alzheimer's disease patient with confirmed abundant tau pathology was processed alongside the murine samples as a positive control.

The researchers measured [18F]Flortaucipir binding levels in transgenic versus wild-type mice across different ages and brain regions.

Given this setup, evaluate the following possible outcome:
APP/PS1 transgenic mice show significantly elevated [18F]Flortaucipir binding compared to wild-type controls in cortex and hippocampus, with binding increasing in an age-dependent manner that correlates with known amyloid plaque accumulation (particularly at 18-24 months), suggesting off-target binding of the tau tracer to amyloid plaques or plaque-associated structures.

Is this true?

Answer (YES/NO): NO